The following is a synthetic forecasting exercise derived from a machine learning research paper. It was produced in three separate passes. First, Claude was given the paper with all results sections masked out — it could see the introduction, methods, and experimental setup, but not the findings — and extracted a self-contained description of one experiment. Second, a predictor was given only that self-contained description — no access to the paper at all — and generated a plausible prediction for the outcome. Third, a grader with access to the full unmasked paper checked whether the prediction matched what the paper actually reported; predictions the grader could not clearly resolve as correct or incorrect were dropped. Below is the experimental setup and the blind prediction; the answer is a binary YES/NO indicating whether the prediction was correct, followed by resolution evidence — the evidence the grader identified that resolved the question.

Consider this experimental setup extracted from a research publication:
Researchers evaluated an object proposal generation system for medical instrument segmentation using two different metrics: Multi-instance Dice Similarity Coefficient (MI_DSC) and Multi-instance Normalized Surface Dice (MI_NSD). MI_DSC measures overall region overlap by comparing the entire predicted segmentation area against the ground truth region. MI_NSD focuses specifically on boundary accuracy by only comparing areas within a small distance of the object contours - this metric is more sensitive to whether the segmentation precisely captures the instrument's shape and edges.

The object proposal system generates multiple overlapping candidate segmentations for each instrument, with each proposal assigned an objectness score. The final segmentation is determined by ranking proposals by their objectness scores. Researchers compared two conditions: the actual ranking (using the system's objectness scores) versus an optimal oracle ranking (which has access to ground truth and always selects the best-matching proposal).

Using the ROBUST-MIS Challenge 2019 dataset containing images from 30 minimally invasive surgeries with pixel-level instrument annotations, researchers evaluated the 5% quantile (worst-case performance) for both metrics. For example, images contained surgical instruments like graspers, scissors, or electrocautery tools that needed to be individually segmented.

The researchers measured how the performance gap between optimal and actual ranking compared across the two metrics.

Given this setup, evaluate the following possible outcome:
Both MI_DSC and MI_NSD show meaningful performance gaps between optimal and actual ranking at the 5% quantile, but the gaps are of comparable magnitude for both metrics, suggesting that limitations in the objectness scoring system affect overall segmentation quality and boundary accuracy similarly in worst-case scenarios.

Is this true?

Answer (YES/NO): YES